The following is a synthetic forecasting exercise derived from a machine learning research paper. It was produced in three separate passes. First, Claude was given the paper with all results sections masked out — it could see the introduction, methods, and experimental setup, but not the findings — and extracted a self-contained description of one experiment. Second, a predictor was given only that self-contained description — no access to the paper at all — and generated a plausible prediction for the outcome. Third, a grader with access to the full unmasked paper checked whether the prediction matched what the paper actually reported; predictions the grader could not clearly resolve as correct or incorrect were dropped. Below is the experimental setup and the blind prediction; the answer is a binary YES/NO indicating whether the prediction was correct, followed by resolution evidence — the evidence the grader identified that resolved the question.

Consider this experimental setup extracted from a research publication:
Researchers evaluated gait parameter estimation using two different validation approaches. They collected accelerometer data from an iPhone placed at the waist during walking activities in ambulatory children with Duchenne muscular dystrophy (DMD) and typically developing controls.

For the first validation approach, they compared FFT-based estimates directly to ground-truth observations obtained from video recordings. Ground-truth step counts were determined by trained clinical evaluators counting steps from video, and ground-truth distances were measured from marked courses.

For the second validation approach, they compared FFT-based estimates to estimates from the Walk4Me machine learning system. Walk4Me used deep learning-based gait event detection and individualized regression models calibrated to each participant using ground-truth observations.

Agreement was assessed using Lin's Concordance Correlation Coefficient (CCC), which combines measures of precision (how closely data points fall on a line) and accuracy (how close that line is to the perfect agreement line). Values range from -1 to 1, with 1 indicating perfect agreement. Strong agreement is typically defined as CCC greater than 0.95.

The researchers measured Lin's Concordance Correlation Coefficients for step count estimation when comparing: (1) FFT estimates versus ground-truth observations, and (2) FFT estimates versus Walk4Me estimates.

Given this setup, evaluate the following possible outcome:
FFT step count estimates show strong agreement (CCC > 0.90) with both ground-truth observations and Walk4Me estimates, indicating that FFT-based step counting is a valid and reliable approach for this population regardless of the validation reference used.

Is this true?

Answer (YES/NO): YES